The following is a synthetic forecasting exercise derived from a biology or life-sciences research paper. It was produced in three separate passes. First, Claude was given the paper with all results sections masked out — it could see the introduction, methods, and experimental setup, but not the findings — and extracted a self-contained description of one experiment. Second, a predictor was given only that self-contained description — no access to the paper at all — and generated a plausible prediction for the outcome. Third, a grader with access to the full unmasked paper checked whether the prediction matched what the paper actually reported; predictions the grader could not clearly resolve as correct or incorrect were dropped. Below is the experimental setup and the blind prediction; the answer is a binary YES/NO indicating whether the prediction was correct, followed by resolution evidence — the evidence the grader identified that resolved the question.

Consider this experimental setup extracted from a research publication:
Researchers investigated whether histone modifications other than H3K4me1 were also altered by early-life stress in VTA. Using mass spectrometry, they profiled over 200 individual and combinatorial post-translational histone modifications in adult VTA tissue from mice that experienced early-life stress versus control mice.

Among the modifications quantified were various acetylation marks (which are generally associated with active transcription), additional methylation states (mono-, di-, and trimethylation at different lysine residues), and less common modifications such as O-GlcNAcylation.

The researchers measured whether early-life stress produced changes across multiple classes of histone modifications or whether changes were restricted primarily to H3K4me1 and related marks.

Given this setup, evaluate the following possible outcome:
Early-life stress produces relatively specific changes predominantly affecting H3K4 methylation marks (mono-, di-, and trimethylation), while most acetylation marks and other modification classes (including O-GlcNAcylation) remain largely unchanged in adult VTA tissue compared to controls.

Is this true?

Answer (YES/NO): NO